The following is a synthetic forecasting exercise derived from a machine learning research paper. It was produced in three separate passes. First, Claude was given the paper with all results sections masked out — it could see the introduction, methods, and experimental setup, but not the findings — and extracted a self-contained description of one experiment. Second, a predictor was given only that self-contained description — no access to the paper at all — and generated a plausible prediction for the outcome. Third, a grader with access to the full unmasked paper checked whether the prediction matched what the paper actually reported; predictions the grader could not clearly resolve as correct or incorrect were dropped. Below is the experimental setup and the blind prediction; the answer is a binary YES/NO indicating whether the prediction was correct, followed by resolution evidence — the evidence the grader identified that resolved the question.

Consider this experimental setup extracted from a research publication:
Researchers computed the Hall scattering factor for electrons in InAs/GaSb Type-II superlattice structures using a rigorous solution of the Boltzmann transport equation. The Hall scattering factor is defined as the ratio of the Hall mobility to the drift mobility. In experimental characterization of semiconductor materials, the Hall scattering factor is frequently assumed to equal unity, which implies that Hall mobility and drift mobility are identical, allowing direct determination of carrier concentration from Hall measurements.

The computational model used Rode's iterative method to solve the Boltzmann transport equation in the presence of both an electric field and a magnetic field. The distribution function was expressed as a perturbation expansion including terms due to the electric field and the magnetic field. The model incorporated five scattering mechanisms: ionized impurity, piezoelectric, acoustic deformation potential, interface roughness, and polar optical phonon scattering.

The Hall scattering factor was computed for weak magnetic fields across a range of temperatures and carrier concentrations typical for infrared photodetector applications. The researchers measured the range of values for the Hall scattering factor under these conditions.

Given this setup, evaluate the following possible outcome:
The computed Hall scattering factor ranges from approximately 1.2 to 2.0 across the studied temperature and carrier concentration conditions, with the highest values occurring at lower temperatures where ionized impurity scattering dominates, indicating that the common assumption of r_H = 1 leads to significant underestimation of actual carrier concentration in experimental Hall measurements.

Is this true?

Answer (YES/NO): NO